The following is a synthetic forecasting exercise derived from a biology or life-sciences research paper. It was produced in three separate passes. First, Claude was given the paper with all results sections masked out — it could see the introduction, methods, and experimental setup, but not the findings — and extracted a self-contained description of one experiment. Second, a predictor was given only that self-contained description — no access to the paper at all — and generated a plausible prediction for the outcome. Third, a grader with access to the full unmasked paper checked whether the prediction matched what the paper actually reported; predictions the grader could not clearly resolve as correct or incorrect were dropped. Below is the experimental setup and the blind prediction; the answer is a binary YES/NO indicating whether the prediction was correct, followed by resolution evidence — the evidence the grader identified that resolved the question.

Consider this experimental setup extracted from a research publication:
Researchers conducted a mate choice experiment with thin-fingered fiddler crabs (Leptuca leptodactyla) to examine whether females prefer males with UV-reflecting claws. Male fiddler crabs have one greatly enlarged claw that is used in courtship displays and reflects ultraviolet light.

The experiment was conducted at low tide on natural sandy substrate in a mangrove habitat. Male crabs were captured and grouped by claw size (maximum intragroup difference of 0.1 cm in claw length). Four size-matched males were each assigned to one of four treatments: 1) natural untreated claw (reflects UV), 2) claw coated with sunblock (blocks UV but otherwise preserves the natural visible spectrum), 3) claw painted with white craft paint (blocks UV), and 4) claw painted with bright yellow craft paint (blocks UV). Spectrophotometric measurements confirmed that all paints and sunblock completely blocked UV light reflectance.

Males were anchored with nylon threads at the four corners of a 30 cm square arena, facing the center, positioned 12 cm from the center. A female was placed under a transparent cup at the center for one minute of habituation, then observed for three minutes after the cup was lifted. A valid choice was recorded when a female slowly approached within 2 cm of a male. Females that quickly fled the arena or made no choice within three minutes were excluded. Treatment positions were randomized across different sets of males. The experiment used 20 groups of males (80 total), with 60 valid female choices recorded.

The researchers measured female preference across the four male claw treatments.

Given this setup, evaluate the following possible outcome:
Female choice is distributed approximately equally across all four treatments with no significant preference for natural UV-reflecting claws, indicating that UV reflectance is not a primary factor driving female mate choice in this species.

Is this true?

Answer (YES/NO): NO